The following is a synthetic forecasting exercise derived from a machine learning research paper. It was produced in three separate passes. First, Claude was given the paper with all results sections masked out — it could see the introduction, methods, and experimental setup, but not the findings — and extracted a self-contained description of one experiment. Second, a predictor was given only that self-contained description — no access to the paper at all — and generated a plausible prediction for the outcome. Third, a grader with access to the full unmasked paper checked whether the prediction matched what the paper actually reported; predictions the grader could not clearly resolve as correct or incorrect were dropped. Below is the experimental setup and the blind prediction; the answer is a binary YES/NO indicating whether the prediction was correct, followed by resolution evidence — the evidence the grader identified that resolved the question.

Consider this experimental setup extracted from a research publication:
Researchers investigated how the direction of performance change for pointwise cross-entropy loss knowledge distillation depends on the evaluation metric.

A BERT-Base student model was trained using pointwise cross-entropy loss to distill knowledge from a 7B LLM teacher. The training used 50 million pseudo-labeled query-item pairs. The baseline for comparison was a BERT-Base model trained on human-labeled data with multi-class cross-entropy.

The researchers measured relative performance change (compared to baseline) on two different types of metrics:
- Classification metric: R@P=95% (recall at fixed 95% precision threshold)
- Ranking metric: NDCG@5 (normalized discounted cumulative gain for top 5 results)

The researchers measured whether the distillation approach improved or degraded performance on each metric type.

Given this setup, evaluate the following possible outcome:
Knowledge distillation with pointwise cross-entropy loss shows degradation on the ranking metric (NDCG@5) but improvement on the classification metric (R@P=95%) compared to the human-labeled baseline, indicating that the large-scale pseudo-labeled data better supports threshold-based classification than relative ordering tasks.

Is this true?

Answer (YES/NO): NO